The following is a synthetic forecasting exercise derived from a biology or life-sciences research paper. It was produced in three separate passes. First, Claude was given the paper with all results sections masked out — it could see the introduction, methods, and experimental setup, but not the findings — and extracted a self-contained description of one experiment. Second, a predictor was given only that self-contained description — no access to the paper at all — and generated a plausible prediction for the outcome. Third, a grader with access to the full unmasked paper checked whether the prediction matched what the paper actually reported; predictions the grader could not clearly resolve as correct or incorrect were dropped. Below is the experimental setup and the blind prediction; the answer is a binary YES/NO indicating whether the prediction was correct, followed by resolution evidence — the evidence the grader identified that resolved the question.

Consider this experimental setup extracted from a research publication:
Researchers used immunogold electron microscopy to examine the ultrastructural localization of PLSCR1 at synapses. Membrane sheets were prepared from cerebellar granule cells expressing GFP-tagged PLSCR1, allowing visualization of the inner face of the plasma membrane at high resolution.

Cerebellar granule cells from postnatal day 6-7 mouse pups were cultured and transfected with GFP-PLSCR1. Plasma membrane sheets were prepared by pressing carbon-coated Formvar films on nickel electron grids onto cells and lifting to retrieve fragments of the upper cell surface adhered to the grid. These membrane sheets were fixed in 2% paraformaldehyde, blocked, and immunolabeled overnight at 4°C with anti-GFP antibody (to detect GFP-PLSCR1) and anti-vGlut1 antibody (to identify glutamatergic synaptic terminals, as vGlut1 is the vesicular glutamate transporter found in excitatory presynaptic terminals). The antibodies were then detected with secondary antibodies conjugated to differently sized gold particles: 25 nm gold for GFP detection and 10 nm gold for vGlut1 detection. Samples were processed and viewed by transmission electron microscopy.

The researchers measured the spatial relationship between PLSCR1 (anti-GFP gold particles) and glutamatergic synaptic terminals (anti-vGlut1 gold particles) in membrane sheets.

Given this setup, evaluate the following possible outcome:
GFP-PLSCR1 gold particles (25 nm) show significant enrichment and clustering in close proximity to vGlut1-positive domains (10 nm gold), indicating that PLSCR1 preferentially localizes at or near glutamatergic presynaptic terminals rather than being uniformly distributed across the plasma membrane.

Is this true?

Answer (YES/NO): YES